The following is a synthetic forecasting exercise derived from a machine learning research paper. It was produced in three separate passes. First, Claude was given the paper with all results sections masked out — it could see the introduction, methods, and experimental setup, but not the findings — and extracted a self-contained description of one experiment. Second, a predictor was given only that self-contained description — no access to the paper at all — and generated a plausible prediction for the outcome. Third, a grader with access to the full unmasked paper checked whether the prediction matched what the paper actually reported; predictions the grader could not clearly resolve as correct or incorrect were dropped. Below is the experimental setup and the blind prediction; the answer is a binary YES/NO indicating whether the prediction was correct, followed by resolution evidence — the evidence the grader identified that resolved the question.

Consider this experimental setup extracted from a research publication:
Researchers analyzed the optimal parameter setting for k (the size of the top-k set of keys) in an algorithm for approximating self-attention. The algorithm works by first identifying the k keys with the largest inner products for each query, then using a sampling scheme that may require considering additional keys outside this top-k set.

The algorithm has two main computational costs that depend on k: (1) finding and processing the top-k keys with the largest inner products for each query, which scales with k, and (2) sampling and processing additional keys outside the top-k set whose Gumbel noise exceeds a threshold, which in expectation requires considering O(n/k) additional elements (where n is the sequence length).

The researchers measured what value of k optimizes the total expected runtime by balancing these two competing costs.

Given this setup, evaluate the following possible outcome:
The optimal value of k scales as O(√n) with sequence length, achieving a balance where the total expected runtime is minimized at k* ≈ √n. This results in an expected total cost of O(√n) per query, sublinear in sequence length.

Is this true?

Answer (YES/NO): YES